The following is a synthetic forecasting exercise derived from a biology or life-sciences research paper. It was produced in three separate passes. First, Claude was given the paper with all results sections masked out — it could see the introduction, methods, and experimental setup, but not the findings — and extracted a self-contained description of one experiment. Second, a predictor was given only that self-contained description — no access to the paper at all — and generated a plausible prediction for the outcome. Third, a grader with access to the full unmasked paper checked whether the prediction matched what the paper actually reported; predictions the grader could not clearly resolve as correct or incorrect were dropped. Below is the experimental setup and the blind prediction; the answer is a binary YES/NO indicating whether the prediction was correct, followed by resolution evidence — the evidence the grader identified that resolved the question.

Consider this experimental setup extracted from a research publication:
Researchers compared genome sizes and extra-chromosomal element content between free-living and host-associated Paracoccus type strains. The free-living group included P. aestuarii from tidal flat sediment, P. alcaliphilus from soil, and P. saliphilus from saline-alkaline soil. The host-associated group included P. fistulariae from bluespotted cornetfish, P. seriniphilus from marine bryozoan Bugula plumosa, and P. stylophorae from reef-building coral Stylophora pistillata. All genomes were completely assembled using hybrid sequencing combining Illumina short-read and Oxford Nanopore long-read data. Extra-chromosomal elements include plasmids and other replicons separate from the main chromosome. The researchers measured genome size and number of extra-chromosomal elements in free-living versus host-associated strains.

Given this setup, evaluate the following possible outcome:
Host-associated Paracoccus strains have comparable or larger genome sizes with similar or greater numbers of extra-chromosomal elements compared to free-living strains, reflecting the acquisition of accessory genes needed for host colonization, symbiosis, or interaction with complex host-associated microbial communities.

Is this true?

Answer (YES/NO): NO